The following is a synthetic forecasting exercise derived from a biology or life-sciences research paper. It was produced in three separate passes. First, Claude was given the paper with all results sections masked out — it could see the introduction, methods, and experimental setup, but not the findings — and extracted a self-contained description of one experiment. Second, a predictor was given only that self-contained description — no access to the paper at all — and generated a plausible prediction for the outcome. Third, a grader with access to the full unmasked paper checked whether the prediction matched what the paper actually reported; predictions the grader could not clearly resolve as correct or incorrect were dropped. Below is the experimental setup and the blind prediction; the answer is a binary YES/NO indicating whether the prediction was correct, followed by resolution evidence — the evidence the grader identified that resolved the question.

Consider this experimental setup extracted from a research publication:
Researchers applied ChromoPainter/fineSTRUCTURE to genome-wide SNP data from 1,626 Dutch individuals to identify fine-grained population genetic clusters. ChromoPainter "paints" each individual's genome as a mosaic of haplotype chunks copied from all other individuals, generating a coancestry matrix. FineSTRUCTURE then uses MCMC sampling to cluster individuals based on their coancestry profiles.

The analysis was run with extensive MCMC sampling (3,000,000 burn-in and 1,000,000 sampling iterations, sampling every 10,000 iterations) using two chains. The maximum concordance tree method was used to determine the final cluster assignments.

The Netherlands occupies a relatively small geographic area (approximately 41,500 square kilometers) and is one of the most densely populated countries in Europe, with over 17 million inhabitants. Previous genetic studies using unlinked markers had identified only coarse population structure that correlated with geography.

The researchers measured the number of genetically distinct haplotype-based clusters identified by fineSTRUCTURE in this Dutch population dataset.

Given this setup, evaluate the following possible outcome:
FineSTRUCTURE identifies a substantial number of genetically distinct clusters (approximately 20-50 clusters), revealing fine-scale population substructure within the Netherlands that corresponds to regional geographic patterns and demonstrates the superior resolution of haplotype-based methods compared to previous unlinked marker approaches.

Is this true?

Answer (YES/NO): YES